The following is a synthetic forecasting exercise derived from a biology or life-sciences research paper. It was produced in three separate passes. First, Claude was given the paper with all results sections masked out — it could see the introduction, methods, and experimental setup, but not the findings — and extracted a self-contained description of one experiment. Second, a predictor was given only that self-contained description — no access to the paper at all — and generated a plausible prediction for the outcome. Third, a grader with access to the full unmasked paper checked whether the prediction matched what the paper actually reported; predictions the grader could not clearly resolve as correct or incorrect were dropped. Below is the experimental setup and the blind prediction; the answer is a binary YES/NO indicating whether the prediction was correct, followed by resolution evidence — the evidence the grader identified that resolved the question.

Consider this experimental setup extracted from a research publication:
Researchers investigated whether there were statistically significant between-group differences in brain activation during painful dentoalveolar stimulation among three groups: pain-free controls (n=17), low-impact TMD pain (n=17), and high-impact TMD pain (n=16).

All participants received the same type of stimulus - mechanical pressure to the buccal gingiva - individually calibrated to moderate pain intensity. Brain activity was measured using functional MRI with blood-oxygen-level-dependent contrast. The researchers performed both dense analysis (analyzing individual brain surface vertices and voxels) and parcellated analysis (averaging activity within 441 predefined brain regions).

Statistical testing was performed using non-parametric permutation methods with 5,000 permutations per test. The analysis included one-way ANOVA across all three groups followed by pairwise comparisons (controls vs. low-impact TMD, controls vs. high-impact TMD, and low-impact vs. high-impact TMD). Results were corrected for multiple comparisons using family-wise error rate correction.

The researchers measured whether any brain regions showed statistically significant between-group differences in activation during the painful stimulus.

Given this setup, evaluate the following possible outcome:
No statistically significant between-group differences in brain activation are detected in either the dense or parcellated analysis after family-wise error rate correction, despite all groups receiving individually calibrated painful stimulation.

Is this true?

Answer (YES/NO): YES